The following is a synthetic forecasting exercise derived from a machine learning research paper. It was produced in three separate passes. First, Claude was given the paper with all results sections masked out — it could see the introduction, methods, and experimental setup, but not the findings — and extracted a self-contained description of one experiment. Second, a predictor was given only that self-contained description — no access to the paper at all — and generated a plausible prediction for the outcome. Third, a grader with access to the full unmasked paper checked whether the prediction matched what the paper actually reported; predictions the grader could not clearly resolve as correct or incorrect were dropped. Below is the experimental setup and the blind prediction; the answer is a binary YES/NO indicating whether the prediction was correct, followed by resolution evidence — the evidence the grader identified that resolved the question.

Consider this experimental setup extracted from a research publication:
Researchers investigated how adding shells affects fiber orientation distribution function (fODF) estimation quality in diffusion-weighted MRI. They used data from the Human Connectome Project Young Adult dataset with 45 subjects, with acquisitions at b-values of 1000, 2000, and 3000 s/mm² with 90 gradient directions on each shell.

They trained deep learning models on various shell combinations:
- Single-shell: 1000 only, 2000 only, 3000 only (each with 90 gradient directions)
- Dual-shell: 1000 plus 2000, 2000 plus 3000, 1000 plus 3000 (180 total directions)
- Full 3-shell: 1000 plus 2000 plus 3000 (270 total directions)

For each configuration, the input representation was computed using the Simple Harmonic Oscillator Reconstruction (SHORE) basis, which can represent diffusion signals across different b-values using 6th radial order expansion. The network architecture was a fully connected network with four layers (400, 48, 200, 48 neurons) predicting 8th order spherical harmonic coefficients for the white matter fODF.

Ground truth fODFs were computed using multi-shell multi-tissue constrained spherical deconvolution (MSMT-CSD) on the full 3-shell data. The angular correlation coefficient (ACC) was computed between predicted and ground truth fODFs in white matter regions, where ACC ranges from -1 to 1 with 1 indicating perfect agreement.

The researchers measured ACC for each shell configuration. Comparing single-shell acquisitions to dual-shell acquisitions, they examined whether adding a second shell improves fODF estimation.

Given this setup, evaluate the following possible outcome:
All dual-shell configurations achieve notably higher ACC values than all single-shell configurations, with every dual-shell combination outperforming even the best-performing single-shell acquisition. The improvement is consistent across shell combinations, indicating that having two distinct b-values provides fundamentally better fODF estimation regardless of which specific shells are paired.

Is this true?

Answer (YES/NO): YES